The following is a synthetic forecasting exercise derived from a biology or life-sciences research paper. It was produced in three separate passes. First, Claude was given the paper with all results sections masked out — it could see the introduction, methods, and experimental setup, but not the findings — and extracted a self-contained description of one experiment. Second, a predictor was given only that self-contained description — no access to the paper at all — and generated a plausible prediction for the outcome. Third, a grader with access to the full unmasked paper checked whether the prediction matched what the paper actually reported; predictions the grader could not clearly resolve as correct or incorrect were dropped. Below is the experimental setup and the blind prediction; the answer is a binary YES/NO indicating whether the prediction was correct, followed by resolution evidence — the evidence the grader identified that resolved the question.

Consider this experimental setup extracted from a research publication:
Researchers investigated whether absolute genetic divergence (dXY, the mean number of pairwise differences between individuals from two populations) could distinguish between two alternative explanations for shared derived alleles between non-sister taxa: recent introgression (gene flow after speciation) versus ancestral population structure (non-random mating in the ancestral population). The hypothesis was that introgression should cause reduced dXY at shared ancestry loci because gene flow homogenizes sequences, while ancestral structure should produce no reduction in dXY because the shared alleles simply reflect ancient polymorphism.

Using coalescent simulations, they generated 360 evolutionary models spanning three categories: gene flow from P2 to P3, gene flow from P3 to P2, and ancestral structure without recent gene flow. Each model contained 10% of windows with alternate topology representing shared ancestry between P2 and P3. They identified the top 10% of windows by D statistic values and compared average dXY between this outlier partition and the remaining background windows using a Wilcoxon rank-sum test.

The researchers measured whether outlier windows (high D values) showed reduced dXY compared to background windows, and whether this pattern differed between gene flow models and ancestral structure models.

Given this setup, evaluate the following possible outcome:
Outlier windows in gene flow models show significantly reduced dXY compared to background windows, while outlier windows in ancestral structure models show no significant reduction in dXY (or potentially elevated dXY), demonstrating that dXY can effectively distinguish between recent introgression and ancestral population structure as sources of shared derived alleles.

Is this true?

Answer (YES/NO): NO